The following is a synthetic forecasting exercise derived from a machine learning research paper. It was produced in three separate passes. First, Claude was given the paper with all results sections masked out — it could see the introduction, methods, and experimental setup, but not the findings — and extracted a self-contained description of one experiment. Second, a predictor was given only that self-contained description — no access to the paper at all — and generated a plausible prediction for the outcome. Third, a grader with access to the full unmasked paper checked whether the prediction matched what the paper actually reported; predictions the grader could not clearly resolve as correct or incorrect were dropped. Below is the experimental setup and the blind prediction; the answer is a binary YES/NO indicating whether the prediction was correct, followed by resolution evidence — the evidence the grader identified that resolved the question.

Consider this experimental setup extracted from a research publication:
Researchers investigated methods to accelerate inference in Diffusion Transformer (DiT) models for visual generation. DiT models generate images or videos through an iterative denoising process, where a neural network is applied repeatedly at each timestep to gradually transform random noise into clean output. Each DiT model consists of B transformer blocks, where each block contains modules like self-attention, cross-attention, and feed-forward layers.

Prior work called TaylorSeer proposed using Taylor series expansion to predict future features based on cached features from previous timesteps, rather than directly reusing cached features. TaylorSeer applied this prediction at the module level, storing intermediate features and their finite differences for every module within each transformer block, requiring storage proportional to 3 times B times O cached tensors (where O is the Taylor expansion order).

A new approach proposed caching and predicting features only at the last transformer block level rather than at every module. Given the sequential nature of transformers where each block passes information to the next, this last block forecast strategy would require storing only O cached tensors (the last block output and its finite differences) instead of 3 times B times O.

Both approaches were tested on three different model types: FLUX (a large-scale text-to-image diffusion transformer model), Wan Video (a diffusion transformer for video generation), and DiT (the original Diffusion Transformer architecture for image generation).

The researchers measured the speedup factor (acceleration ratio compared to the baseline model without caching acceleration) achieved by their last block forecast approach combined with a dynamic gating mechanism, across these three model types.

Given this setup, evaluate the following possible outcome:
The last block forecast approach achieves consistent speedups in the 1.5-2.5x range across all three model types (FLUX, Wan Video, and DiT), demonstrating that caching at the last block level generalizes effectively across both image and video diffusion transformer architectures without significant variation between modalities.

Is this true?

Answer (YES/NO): NO